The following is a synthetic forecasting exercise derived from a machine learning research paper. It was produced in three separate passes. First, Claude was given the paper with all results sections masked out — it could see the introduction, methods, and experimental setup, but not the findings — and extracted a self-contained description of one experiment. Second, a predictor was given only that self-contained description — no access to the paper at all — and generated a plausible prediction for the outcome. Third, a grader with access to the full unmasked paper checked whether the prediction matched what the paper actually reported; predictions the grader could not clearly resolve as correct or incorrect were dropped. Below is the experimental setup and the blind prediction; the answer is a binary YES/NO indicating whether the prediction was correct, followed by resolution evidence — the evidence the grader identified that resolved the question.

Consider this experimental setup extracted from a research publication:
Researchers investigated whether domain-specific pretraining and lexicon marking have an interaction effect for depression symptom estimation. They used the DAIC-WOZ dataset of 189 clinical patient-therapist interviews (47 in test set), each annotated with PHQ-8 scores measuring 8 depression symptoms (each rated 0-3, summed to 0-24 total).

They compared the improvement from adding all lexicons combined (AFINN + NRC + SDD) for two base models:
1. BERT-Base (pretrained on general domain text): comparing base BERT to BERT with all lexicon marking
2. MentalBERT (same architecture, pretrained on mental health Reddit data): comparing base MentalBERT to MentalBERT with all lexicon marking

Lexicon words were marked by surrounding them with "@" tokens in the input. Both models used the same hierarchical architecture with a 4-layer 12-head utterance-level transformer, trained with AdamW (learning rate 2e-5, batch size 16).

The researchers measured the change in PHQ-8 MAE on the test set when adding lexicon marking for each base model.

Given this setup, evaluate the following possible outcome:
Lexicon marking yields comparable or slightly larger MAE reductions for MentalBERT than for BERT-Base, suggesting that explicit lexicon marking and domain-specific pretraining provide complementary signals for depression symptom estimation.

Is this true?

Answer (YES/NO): NO